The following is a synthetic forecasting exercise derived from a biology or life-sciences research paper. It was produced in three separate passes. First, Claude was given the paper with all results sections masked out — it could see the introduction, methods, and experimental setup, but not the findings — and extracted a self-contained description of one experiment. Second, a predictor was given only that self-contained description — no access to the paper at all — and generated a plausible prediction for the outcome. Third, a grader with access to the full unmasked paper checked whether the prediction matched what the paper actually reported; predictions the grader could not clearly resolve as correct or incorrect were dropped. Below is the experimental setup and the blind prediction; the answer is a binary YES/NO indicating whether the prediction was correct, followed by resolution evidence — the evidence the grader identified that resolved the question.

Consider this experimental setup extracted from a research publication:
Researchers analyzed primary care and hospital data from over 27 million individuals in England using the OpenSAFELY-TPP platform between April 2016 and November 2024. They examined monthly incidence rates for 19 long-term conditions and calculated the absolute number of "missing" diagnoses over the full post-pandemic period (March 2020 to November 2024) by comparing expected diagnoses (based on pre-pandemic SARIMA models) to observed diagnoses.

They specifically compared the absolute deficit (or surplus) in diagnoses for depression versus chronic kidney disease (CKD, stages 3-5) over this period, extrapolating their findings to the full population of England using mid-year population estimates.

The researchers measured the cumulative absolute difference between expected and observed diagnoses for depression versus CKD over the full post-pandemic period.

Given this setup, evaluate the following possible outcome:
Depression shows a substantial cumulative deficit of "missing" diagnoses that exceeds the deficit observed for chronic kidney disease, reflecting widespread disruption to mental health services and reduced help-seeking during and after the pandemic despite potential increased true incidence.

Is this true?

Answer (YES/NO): NO